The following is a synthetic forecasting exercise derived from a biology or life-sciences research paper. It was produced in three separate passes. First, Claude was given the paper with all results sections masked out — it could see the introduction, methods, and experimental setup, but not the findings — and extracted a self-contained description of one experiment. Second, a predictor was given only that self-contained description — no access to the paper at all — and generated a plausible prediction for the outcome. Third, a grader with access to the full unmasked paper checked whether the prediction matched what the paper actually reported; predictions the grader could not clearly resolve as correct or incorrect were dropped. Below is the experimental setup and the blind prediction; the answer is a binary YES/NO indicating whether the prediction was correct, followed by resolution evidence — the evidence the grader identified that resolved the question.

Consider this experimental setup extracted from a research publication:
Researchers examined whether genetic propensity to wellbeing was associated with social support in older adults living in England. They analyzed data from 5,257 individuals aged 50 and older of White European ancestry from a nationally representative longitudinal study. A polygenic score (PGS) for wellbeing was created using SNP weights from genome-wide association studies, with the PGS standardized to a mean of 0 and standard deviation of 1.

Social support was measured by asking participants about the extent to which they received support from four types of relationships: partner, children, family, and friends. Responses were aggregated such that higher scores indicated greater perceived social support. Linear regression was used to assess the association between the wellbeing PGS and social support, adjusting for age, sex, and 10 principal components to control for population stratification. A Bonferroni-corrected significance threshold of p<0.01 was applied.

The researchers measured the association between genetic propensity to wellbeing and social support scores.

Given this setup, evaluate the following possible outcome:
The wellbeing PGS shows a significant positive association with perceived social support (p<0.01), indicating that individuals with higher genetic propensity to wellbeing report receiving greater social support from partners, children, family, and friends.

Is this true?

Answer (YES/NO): YES